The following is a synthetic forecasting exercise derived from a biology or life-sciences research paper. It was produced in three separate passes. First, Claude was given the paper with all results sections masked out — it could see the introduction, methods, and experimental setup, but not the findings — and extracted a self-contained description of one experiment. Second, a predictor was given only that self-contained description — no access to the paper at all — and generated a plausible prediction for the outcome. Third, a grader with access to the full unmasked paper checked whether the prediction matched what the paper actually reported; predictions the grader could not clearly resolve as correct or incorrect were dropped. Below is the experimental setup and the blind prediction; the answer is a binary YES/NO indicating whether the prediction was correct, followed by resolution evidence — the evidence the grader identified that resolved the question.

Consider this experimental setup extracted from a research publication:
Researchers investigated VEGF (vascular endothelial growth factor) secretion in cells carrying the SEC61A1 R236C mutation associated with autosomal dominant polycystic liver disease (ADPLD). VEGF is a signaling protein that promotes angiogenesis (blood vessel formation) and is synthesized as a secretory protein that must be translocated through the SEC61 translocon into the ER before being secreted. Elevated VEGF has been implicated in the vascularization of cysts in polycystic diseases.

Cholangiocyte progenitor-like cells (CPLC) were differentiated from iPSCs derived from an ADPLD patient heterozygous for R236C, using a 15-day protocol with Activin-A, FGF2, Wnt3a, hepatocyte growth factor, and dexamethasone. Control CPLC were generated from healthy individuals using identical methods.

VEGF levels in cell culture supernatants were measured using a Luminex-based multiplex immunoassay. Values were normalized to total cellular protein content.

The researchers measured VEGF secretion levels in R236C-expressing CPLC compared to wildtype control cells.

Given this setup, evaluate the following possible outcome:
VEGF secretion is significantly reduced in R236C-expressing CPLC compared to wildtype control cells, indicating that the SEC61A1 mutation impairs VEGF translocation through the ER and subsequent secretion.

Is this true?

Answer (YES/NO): YES